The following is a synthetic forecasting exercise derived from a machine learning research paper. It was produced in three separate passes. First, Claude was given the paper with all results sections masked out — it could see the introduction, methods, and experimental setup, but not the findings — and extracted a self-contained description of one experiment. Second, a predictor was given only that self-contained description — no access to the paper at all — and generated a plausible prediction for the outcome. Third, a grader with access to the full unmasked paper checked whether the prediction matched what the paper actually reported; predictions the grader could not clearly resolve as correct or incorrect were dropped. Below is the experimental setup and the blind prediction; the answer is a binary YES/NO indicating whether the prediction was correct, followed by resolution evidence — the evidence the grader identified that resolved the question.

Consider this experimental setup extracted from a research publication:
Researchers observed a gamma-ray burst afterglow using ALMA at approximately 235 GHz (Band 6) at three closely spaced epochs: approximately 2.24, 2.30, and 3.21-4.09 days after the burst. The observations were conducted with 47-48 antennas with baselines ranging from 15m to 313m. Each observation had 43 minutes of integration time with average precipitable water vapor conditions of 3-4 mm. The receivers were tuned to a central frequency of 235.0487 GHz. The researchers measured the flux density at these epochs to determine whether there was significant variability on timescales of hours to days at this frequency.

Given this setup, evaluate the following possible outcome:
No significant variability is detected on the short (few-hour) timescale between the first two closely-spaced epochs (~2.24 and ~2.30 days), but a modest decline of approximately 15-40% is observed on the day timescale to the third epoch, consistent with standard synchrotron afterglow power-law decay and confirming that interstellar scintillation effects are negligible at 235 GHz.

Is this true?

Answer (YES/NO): NO